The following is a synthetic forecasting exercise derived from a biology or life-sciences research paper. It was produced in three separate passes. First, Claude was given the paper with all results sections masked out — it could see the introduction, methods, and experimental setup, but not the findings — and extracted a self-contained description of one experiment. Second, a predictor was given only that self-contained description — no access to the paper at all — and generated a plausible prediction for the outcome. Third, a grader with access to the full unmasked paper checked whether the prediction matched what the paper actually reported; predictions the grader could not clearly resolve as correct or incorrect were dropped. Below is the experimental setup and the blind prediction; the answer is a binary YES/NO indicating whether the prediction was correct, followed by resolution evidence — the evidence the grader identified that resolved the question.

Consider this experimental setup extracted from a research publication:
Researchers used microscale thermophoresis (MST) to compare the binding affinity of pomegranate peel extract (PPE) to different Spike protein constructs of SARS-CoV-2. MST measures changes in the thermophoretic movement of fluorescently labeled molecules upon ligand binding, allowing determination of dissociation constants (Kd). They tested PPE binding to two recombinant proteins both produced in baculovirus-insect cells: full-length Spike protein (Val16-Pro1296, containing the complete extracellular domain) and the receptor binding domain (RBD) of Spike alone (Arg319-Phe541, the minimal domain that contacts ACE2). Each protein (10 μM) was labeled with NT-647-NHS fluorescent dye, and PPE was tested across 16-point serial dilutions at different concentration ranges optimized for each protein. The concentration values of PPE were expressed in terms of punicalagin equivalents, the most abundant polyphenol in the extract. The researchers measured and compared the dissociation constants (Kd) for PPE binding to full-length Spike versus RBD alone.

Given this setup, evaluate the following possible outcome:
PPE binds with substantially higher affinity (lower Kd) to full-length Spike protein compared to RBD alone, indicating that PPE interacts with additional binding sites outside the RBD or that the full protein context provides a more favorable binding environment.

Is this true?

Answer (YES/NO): NO